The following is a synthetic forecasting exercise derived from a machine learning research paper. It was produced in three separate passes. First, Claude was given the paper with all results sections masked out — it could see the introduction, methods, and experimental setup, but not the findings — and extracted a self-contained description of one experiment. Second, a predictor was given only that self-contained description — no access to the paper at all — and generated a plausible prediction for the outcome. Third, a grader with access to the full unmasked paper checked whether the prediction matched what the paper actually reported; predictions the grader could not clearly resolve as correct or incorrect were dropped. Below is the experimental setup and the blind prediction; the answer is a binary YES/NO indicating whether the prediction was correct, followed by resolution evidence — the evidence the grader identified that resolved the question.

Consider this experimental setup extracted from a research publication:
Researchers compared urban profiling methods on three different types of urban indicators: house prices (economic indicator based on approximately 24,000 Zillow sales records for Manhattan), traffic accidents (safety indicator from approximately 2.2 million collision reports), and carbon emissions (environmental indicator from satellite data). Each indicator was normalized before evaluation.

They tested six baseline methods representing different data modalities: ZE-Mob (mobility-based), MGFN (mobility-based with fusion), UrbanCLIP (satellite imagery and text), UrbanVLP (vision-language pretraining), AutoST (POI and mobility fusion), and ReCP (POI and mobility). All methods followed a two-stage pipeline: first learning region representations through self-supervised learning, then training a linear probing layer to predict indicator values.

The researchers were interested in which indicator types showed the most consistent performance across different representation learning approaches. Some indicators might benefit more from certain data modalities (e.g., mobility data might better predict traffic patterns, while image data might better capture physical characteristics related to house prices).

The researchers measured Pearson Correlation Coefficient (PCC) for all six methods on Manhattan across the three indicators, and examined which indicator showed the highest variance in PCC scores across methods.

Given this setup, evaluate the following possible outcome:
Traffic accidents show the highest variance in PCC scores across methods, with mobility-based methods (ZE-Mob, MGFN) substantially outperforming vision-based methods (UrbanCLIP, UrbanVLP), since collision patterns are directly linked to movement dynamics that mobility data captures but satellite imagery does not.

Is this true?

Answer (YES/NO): NO